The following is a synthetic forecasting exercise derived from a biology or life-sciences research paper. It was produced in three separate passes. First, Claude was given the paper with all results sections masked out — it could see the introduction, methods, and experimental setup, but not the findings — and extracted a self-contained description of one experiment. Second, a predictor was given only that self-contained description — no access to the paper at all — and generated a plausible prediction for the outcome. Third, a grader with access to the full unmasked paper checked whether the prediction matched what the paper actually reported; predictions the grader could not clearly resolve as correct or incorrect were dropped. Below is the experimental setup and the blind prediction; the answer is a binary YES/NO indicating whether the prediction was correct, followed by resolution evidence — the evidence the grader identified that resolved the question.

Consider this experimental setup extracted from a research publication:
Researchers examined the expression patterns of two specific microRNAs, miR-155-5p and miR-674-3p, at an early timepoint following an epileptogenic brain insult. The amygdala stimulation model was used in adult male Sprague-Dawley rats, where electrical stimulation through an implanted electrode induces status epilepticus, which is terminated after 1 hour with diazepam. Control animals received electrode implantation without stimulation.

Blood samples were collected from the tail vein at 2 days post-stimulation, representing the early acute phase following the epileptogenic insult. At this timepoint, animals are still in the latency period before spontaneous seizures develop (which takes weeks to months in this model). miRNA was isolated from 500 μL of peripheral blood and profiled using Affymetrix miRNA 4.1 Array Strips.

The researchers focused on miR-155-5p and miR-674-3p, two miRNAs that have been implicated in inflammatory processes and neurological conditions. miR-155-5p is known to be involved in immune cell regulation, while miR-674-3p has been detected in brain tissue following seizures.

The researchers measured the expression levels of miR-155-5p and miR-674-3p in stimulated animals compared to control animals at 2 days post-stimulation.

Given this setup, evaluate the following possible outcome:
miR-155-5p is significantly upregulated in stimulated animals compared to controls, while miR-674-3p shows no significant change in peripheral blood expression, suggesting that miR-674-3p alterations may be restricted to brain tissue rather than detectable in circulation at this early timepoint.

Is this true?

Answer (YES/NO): NO